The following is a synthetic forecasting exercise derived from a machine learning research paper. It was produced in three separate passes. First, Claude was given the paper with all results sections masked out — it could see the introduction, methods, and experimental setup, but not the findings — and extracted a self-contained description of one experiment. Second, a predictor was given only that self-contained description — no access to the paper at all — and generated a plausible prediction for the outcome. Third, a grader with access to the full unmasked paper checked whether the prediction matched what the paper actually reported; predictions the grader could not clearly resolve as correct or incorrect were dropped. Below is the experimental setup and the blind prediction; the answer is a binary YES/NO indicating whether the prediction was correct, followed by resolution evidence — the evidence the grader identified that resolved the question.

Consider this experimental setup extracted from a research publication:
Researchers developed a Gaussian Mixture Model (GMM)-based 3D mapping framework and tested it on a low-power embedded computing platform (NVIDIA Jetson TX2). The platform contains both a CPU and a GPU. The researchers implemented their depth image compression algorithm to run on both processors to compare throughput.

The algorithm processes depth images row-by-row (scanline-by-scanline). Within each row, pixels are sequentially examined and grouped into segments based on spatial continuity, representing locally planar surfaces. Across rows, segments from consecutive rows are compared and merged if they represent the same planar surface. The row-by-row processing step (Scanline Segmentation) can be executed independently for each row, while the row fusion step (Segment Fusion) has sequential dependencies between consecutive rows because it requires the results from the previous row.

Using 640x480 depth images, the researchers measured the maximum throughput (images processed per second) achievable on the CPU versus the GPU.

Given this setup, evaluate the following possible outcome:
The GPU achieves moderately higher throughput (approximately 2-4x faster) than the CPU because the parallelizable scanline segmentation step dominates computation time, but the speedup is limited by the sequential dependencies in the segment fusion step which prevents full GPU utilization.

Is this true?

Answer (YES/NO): NO